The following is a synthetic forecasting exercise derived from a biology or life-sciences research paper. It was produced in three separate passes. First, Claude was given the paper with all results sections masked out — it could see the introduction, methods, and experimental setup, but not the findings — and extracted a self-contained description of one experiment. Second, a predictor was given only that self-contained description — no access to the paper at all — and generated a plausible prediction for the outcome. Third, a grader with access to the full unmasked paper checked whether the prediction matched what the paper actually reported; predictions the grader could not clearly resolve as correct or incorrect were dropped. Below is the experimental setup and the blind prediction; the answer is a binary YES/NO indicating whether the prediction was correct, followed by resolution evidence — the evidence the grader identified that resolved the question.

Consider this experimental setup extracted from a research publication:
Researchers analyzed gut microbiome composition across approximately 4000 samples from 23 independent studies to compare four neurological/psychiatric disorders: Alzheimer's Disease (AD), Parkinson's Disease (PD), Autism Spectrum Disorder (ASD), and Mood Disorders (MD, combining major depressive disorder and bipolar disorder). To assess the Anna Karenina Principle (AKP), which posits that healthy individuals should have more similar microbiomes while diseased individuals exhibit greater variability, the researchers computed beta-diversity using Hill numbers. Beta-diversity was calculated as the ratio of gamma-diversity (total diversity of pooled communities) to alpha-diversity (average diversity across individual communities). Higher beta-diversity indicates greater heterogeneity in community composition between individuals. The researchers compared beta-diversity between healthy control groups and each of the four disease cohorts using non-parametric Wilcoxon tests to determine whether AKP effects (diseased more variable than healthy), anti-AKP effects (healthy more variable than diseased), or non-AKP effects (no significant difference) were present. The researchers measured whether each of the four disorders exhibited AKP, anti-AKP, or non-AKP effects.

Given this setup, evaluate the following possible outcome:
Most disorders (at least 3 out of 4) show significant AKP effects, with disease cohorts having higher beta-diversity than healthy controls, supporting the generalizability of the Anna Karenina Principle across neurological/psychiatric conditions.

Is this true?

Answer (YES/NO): YES